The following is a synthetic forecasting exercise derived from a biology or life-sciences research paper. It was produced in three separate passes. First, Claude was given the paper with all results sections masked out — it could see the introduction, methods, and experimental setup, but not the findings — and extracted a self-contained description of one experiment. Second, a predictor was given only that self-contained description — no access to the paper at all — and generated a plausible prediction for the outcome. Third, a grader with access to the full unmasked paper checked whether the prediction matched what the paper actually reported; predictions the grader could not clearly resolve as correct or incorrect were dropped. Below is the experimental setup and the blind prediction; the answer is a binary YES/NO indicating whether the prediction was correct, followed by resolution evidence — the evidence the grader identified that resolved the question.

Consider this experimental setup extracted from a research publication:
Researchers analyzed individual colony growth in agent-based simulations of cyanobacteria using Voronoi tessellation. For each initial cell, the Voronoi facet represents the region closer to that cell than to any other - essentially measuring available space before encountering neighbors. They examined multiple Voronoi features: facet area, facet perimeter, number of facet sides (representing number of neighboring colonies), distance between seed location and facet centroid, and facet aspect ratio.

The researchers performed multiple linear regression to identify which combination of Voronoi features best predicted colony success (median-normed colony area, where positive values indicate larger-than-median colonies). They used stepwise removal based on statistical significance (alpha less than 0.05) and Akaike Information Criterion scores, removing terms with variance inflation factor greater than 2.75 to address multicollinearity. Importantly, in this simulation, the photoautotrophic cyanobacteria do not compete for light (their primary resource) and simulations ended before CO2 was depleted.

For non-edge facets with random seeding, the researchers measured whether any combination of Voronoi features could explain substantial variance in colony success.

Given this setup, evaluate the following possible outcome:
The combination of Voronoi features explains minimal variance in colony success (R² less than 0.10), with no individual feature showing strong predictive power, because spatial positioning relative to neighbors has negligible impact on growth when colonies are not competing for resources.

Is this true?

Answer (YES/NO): YES